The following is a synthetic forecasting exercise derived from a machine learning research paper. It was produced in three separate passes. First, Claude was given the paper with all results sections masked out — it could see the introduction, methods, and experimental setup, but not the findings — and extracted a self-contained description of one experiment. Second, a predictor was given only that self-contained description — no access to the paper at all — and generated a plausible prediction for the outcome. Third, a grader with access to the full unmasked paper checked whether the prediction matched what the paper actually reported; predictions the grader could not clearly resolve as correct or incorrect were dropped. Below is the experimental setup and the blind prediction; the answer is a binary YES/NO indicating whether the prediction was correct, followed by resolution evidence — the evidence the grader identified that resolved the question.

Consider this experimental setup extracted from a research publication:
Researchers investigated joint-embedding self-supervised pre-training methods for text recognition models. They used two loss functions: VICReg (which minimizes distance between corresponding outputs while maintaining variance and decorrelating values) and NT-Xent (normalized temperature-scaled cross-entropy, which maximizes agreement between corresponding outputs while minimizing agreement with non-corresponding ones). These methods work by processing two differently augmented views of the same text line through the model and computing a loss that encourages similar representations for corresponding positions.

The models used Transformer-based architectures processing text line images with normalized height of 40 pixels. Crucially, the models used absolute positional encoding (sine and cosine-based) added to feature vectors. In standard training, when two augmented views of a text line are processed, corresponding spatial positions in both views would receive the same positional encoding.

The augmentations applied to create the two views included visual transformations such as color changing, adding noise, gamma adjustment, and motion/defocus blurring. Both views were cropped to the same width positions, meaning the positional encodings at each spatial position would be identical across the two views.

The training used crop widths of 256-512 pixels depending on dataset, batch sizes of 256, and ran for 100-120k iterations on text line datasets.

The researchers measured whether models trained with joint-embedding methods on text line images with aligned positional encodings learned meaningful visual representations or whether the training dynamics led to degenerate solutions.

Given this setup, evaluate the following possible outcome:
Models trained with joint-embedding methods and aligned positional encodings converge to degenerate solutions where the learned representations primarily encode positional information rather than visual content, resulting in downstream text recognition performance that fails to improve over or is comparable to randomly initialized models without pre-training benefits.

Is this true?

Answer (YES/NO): YES